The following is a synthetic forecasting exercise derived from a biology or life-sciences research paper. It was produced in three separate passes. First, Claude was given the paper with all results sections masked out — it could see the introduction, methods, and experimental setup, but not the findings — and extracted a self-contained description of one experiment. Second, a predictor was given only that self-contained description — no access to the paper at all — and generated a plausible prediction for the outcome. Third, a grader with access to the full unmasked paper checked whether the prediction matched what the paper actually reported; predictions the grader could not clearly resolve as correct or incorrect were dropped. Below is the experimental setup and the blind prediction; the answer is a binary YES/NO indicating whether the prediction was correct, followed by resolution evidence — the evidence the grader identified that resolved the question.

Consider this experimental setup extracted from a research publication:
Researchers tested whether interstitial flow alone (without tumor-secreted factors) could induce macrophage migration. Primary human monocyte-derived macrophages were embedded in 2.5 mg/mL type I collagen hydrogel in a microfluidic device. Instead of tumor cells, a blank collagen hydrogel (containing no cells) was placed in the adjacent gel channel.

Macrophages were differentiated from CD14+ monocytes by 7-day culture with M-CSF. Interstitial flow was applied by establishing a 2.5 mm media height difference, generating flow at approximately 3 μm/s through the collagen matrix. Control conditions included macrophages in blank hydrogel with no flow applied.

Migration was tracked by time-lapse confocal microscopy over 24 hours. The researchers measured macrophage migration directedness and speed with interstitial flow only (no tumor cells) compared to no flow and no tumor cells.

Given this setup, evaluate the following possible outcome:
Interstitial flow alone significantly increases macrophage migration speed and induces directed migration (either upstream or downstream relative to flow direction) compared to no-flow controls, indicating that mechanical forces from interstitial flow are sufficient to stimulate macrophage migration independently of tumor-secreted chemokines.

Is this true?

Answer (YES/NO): YES